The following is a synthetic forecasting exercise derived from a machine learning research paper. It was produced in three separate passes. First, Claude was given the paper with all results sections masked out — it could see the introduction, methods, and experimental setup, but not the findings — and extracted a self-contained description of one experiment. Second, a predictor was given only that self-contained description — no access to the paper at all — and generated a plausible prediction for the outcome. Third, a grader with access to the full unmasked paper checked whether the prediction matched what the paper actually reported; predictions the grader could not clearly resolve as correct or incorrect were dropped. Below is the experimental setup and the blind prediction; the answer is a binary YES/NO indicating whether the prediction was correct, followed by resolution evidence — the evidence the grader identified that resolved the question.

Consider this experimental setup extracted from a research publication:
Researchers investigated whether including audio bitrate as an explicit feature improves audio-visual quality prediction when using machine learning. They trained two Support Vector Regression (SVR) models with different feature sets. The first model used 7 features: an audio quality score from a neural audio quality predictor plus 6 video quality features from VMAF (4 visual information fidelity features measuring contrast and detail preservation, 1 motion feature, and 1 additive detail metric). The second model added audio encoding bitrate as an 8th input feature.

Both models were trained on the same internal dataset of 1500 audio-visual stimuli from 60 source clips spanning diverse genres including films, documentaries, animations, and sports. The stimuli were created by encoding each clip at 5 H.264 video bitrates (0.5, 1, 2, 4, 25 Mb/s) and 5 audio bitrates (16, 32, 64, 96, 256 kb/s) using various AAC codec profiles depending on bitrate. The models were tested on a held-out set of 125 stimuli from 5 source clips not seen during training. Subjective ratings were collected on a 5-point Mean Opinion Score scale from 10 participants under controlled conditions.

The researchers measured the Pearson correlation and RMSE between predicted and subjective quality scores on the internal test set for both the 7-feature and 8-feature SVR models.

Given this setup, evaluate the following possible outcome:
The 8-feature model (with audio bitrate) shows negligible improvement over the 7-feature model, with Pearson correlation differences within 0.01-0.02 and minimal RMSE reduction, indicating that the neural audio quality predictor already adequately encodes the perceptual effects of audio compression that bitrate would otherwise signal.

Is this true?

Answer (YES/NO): NO